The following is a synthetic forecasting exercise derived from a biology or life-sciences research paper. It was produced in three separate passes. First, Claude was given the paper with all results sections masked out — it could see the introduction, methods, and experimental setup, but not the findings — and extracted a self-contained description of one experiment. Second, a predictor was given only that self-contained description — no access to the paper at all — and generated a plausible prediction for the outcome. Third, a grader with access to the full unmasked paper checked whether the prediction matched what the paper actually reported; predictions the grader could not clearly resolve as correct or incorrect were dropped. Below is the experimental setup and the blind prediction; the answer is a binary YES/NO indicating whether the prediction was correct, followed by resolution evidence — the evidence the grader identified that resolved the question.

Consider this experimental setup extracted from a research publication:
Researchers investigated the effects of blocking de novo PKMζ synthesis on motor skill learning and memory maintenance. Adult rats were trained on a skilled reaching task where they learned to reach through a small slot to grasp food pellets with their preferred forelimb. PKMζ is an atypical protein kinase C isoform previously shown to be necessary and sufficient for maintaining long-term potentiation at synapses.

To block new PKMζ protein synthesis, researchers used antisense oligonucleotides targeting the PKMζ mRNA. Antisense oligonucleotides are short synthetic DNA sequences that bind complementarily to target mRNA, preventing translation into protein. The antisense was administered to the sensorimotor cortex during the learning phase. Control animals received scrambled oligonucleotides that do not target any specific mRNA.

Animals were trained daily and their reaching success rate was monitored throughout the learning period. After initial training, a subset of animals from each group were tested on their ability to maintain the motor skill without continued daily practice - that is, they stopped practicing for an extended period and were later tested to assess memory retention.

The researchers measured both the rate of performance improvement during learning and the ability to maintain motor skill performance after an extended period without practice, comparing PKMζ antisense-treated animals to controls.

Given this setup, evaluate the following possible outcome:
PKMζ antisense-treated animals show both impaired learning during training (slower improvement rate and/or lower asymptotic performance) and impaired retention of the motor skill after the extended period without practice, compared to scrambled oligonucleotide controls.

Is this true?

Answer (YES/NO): YES